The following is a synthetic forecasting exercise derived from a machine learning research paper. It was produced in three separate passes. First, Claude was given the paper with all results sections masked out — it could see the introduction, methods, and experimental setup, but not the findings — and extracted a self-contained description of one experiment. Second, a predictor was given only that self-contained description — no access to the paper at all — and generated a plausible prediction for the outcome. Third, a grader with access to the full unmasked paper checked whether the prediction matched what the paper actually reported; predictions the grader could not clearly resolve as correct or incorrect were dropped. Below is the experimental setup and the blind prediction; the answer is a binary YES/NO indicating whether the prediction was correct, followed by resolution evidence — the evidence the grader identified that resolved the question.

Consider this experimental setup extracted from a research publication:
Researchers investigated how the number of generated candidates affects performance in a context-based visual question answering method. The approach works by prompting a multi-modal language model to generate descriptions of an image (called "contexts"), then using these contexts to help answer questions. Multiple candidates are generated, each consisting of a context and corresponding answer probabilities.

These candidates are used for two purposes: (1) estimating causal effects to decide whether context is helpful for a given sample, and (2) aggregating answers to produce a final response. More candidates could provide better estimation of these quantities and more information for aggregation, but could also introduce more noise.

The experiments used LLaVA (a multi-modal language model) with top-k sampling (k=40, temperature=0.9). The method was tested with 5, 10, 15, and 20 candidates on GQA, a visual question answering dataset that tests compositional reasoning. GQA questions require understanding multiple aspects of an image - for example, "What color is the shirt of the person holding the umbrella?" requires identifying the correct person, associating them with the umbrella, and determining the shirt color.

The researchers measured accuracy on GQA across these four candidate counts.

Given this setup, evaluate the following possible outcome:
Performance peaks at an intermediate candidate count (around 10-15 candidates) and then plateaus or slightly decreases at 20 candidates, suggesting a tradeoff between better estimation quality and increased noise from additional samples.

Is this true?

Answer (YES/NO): NO